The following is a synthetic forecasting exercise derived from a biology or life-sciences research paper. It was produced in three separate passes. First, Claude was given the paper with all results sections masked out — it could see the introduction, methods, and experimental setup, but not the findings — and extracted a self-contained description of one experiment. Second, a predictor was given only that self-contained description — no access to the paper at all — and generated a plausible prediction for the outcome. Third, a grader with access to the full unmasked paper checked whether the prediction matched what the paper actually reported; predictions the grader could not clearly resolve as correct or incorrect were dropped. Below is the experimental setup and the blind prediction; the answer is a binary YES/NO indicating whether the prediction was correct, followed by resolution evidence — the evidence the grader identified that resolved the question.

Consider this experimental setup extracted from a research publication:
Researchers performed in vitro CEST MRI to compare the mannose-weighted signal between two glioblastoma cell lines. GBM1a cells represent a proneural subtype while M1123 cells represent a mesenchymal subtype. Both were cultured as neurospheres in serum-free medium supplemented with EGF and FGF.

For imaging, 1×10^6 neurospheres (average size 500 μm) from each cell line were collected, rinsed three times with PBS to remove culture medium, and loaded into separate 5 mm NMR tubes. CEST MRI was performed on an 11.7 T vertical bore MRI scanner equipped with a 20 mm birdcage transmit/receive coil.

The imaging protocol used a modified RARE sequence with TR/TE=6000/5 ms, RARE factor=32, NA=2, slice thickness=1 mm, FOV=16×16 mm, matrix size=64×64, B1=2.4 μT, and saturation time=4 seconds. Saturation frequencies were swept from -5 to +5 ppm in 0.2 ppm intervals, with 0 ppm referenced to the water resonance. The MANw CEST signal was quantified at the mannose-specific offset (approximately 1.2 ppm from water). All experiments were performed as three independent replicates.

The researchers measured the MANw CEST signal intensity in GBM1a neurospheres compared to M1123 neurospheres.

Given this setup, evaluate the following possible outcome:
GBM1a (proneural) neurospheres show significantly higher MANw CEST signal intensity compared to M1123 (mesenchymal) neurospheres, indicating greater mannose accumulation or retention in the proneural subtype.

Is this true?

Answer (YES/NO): NO